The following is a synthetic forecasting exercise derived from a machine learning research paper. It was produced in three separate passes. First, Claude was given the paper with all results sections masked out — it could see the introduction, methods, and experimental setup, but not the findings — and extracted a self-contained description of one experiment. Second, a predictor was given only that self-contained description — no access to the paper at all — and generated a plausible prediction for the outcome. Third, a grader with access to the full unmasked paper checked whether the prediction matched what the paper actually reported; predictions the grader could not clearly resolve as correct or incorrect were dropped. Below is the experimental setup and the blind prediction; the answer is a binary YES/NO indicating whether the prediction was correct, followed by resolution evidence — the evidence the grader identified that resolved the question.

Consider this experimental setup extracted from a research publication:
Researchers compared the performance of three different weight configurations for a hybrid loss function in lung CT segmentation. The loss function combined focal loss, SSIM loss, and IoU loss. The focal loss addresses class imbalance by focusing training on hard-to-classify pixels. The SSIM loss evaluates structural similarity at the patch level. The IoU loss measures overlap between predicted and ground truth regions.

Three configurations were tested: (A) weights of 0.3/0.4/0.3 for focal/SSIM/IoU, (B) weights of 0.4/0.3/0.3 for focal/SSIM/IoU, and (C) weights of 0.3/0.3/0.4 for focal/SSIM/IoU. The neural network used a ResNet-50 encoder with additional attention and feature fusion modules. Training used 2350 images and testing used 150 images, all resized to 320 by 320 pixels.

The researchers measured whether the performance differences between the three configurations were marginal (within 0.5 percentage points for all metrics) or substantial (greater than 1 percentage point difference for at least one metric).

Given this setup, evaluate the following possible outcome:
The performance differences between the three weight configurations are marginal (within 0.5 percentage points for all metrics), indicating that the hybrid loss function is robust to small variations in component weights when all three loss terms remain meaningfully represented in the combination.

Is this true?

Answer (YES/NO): YES